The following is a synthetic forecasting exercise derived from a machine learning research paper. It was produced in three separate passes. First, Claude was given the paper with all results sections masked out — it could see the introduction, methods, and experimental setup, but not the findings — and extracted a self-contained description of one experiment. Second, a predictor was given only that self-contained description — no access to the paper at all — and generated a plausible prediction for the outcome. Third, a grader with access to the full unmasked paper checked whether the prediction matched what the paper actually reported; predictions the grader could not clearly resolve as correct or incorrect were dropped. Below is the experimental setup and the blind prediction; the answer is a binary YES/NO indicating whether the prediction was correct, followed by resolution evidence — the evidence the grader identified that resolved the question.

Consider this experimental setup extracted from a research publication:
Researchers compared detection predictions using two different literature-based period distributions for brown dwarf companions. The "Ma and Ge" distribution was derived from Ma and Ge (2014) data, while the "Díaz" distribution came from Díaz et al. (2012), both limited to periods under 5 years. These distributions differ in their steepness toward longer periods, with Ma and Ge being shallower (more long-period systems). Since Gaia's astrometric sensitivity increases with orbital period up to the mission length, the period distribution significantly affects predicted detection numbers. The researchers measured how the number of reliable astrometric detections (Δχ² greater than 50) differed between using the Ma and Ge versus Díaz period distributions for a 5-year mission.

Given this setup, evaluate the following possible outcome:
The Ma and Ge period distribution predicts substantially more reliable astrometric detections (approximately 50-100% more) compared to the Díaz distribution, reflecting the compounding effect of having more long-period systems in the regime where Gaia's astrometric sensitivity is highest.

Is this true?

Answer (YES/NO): NO